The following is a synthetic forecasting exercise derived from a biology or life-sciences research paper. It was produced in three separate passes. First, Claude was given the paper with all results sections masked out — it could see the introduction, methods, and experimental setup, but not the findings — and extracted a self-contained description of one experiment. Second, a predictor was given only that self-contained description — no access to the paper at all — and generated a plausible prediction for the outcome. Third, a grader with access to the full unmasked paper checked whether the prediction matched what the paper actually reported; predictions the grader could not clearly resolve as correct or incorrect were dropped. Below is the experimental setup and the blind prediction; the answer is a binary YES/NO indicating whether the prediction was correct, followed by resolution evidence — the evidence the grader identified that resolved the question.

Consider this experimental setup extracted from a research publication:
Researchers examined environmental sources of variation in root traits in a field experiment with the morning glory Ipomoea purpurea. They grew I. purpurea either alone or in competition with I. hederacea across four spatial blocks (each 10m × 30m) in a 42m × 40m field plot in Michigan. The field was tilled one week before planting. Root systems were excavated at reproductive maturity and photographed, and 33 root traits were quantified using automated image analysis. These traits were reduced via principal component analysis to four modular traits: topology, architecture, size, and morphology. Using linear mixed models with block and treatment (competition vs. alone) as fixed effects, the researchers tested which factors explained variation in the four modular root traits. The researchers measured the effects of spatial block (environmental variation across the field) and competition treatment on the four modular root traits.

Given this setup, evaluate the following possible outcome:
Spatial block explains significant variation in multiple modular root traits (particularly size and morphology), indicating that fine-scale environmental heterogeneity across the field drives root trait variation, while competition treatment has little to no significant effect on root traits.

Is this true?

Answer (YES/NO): YES